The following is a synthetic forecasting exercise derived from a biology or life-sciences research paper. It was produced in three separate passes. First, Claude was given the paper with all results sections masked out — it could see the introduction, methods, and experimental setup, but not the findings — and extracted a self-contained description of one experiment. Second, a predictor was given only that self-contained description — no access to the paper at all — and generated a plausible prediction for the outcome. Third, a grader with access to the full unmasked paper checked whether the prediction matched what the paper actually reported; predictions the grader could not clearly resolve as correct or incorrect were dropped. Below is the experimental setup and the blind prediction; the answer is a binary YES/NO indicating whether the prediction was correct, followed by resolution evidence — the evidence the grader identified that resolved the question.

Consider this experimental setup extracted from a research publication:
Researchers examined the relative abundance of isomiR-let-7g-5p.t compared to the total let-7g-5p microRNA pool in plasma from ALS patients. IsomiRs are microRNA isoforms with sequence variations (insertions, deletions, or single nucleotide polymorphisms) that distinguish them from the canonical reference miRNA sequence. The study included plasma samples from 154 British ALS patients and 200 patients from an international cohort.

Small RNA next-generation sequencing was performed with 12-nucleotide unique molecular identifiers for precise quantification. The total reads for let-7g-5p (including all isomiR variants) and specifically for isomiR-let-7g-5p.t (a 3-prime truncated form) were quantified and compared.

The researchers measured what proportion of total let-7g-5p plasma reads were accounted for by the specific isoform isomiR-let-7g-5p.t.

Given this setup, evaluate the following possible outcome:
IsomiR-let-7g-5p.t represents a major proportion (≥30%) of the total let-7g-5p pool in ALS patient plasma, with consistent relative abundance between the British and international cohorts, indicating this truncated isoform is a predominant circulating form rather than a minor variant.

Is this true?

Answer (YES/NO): YES